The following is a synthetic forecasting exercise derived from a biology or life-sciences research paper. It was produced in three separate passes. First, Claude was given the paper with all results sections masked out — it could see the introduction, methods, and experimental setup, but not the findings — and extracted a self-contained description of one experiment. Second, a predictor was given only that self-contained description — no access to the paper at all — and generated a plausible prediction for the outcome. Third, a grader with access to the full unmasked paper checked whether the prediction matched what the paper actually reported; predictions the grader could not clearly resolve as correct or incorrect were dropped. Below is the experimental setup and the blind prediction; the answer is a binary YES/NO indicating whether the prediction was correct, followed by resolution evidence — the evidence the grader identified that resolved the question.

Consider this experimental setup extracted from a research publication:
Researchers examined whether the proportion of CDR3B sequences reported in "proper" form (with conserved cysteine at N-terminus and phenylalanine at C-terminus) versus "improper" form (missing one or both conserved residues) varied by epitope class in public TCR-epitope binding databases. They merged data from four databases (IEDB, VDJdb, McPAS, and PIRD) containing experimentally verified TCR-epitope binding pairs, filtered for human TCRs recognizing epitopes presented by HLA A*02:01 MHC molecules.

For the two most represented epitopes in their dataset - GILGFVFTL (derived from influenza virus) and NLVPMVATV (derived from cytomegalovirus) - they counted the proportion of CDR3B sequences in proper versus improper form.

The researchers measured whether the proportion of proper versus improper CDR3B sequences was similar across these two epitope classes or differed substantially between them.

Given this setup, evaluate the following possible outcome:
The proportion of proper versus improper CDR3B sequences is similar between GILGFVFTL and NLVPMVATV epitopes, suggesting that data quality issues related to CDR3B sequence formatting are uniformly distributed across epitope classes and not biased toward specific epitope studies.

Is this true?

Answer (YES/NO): NO